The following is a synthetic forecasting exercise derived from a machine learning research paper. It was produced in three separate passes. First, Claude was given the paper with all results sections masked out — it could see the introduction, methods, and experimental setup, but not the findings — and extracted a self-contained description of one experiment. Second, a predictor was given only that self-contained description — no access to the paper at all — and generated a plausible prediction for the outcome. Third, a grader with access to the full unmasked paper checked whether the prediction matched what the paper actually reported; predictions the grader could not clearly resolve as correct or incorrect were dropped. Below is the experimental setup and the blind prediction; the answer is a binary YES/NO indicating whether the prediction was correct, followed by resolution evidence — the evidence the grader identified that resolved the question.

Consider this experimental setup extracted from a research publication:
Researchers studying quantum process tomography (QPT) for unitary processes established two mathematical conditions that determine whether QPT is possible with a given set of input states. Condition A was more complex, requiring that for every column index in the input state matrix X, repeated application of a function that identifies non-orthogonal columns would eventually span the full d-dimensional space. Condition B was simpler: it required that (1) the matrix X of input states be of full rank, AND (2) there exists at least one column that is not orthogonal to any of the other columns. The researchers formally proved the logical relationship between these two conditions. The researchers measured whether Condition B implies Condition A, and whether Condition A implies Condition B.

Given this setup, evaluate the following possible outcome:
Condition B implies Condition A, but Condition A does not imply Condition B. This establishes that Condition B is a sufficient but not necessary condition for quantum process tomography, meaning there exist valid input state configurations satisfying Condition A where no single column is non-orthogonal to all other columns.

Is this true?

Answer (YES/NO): YES